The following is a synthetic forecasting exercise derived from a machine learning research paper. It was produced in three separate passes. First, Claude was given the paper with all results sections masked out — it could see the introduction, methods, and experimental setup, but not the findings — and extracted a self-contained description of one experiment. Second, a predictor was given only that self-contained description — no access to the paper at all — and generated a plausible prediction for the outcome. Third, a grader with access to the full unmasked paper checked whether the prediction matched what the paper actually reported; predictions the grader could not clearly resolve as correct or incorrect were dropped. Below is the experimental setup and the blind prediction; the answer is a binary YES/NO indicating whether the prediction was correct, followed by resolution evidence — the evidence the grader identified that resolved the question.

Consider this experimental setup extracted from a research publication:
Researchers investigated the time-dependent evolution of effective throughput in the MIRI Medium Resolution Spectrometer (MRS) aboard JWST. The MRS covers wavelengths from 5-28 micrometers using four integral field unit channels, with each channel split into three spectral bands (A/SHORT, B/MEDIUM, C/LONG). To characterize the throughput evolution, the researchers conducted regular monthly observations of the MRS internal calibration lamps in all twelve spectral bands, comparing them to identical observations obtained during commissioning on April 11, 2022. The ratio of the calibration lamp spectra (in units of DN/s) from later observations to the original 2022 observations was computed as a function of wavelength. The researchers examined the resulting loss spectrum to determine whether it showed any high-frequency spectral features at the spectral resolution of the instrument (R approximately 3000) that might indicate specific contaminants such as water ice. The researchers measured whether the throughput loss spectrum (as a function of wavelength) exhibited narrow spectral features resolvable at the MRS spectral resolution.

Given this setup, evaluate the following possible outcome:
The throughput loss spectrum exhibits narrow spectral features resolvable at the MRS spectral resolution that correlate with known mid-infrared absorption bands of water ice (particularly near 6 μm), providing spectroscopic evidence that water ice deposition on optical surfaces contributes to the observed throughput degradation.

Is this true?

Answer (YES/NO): NO